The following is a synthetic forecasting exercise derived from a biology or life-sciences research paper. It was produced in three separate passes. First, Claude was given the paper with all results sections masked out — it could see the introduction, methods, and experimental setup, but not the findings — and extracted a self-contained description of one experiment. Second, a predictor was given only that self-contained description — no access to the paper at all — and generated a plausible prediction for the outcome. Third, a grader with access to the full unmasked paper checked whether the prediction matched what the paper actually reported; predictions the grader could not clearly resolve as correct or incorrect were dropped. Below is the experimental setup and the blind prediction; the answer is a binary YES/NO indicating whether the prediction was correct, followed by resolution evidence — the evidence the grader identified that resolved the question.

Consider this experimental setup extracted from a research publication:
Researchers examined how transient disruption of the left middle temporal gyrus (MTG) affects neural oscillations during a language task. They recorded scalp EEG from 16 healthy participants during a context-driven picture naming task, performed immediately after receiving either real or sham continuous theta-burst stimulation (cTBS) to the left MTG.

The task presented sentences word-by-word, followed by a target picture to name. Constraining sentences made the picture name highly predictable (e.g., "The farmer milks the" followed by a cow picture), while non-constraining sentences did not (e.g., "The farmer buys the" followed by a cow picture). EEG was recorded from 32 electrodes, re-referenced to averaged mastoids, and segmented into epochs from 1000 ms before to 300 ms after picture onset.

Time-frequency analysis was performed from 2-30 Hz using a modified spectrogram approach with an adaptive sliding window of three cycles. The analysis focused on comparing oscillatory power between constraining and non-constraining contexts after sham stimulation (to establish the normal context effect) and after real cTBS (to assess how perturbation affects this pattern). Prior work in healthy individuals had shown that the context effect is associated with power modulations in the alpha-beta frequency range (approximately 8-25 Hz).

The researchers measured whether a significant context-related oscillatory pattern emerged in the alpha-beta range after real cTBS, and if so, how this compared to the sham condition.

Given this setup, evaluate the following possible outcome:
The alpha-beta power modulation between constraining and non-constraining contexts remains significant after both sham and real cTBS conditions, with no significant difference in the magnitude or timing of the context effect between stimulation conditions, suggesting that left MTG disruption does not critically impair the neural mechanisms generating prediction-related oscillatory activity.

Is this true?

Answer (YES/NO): NO